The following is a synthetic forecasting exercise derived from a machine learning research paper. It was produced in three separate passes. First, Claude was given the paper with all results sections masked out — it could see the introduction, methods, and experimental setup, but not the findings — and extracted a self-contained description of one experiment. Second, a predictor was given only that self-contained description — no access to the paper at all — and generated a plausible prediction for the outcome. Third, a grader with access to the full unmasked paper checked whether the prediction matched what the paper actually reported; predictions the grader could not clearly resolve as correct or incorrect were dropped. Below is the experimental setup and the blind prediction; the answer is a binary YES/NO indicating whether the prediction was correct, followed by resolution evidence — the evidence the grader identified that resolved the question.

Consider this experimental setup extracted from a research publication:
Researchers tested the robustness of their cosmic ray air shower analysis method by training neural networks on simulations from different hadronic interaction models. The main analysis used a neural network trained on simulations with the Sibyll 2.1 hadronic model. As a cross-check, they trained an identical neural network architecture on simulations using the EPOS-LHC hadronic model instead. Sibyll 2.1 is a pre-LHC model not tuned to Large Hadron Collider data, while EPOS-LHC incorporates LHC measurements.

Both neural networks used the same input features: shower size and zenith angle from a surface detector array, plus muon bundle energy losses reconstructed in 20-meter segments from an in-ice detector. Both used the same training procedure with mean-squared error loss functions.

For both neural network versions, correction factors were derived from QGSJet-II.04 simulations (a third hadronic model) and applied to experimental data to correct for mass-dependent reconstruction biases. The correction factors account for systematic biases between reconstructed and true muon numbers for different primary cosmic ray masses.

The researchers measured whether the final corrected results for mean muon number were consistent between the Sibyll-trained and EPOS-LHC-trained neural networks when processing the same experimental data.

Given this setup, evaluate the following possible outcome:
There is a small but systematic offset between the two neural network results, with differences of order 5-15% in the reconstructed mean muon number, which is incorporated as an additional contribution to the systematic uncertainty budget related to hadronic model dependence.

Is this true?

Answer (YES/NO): NO